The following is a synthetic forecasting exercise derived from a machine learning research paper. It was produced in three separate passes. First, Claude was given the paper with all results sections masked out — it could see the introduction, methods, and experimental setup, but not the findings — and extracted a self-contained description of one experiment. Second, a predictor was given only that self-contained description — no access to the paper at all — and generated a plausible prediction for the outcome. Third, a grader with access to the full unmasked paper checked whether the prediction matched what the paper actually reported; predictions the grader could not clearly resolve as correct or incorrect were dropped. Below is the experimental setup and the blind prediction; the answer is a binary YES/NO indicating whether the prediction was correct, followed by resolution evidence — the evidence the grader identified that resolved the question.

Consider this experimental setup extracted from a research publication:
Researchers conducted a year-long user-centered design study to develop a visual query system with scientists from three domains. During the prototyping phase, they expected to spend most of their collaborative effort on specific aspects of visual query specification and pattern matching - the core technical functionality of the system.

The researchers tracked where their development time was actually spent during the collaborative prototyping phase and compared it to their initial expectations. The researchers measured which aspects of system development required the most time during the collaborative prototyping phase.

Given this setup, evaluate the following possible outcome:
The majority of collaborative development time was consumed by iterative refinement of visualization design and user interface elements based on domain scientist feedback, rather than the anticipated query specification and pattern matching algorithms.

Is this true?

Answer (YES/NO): NO